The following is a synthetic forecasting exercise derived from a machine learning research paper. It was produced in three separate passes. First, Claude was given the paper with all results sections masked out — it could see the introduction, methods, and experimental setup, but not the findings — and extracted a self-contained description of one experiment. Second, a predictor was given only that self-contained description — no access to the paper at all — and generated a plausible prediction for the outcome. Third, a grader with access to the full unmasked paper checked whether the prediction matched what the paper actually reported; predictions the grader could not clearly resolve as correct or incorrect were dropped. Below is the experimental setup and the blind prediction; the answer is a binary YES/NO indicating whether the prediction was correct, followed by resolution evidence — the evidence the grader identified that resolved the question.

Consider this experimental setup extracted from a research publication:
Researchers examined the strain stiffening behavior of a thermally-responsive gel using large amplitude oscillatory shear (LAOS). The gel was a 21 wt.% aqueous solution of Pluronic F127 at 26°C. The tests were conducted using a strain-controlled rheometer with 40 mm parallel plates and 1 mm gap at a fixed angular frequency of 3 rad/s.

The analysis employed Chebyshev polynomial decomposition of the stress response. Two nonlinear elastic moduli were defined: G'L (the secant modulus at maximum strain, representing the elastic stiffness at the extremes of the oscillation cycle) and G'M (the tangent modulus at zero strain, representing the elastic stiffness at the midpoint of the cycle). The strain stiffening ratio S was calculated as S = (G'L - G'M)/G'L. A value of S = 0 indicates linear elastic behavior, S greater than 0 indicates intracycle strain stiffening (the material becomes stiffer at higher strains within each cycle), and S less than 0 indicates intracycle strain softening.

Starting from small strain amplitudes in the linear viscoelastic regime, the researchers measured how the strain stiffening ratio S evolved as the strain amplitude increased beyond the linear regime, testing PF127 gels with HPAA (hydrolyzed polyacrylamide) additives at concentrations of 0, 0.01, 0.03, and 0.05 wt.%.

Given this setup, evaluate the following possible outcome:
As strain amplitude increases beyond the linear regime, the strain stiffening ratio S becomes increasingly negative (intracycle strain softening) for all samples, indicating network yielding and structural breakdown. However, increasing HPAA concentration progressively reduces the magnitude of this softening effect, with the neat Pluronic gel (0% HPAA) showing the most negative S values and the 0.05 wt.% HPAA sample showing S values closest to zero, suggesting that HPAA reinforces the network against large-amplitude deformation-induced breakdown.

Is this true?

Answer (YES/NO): NO